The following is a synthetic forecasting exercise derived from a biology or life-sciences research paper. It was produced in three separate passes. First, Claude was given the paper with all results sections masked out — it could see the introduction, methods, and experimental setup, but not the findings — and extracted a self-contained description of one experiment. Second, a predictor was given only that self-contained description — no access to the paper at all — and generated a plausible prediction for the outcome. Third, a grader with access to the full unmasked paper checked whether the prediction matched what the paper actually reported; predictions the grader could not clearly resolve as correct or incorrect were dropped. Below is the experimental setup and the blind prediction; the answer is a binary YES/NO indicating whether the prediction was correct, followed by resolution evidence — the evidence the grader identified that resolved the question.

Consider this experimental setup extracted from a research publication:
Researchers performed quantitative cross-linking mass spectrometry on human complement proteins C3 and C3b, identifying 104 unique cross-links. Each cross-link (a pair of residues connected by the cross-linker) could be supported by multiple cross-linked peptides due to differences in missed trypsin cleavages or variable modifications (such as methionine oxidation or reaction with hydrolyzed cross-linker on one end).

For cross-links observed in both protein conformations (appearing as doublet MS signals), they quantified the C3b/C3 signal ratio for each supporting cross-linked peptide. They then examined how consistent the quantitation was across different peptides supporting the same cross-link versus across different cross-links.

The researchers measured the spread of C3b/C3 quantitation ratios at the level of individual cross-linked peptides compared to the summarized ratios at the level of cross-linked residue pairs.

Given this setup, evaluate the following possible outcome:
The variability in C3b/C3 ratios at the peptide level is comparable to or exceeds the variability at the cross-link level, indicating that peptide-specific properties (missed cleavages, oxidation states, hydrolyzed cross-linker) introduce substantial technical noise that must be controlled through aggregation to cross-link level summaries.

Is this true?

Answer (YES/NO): YES